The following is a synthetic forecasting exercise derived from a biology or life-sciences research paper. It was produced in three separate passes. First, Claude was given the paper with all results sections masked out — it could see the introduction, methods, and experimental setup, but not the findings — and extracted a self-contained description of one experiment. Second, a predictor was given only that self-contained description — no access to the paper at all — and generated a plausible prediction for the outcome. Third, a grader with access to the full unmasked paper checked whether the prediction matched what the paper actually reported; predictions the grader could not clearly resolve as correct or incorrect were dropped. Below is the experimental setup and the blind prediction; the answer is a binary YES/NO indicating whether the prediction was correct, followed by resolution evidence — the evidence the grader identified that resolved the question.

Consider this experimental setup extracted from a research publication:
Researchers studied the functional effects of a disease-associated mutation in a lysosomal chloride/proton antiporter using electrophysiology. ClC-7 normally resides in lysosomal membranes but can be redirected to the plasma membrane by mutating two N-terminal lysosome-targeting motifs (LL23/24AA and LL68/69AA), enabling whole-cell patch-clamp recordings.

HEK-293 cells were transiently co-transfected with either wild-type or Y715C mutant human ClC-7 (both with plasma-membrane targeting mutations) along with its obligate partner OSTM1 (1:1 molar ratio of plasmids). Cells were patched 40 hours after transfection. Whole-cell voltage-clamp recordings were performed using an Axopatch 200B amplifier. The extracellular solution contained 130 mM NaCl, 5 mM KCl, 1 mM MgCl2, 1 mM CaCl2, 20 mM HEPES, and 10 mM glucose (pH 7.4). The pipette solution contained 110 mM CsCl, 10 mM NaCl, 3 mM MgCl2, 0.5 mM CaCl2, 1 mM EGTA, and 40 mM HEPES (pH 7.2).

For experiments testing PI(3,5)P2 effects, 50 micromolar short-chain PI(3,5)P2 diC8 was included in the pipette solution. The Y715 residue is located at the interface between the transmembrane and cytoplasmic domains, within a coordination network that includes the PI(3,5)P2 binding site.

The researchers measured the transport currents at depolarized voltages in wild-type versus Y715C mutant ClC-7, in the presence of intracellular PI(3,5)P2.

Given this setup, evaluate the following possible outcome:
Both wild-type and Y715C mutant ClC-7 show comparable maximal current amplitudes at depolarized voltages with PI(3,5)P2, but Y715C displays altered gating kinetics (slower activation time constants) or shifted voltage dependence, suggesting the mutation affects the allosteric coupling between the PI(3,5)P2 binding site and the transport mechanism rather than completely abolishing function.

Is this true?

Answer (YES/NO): NO